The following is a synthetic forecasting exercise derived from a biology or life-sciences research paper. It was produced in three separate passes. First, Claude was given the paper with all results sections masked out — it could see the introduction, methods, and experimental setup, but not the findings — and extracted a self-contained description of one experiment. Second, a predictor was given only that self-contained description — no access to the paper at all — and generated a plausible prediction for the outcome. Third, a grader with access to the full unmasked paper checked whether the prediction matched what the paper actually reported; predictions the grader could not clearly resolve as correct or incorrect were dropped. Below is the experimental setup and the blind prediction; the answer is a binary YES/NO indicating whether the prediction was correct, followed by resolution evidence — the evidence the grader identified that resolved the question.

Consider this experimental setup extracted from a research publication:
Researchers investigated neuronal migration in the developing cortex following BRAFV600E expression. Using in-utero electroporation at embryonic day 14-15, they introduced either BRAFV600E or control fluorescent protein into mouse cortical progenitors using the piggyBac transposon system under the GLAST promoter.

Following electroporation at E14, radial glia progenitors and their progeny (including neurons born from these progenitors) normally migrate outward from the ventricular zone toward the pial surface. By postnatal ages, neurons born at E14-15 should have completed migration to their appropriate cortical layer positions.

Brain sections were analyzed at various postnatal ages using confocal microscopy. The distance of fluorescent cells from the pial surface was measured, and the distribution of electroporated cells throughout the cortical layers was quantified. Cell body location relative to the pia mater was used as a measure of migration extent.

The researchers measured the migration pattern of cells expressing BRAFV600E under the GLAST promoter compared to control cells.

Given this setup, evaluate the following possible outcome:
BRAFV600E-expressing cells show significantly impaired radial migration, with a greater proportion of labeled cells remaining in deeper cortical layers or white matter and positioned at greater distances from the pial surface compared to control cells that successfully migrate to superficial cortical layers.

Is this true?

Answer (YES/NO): YES